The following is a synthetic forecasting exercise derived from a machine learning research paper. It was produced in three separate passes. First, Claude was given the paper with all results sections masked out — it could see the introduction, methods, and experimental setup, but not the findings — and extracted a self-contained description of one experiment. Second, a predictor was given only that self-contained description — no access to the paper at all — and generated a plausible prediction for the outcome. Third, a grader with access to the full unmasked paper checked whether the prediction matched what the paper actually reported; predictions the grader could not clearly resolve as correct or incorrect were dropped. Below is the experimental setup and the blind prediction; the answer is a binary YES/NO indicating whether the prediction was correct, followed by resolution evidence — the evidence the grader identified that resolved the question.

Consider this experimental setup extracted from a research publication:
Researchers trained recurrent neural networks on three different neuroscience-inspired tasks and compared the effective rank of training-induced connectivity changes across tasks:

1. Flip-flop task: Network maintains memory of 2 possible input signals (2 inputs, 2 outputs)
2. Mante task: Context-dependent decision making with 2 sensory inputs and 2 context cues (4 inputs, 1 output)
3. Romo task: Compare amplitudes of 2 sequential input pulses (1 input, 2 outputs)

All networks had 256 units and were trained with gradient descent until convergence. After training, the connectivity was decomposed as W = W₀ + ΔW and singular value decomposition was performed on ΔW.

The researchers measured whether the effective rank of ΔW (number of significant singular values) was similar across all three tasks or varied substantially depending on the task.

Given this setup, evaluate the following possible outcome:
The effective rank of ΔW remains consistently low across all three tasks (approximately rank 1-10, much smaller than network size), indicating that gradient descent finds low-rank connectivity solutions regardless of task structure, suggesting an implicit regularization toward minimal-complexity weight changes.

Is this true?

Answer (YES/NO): YES